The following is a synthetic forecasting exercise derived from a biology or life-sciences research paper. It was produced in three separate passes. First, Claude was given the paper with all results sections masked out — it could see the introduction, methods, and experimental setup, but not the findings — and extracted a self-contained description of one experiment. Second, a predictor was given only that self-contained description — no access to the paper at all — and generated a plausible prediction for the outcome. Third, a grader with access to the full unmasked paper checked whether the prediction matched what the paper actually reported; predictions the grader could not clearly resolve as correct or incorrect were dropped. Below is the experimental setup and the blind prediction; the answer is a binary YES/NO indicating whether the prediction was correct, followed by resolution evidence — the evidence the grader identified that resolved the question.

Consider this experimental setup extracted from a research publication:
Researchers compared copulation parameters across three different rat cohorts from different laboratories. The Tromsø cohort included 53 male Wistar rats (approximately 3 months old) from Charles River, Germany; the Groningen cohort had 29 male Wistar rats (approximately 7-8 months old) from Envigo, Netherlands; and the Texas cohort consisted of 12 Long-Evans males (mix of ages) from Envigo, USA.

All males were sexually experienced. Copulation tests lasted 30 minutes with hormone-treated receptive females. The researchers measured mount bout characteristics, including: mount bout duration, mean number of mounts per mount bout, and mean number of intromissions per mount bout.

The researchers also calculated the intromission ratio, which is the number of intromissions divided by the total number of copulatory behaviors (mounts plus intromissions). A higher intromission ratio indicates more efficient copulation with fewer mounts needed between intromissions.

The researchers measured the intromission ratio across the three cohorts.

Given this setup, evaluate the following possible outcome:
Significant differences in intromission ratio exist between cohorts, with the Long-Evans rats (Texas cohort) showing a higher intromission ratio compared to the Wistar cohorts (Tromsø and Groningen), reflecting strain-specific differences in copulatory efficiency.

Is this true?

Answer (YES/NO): NO